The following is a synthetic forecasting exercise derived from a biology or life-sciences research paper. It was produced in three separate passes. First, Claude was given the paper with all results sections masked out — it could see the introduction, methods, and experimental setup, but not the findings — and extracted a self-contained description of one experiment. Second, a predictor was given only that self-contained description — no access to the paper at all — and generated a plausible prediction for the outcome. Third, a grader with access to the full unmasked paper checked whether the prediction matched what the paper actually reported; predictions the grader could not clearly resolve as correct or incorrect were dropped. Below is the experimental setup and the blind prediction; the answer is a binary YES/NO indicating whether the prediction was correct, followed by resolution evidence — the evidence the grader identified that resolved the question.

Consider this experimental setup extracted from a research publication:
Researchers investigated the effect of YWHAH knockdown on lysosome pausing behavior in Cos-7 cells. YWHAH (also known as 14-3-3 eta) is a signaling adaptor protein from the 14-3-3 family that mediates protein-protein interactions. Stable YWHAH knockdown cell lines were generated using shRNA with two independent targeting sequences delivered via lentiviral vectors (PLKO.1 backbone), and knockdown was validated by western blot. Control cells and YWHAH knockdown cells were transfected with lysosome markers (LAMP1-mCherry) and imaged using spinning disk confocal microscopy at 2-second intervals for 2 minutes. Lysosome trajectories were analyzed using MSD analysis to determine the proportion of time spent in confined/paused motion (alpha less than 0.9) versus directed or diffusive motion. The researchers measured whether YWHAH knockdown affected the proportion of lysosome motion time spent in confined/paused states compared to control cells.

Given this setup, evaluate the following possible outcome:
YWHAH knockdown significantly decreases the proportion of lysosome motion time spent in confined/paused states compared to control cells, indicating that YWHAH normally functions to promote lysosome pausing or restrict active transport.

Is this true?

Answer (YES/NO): NO